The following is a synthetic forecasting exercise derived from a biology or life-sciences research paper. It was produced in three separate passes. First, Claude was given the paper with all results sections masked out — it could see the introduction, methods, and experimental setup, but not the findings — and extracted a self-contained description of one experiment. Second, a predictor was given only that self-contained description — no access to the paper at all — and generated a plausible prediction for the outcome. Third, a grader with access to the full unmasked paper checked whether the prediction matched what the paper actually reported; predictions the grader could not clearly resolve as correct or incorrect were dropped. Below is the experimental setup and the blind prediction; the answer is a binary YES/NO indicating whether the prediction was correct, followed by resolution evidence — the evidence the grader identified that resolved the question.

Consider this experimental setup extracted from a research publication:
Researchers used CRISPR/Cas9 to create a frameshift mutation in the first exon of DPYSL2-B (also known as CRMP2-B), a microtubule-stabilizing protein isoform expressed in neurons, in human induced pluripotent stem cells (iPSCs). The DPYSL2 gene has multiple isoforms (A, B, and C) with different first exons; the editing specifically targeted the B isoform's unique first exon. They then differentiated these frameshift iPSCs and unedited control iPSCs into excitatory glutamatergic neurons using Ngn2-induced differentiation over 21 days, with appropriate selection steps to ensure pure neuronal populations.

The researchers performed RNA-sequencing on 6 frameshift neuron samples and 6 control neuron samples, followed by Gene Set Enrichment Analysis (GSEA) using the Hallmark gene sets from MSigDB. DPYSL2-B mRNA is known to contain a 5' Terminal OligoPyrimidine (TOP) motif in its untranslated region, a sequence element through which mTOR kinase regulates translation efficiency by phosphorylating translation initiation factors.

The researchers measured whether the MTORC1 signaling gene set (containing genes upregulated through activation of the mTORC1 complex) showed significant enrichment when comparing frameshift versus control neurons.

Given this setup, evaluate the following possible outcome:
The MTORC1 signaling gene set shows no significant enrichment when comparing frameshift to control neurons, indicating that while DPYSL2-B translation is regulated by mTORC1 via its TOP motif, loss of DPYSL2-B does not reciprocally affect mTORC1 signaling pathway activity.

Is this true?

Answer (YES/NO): NO